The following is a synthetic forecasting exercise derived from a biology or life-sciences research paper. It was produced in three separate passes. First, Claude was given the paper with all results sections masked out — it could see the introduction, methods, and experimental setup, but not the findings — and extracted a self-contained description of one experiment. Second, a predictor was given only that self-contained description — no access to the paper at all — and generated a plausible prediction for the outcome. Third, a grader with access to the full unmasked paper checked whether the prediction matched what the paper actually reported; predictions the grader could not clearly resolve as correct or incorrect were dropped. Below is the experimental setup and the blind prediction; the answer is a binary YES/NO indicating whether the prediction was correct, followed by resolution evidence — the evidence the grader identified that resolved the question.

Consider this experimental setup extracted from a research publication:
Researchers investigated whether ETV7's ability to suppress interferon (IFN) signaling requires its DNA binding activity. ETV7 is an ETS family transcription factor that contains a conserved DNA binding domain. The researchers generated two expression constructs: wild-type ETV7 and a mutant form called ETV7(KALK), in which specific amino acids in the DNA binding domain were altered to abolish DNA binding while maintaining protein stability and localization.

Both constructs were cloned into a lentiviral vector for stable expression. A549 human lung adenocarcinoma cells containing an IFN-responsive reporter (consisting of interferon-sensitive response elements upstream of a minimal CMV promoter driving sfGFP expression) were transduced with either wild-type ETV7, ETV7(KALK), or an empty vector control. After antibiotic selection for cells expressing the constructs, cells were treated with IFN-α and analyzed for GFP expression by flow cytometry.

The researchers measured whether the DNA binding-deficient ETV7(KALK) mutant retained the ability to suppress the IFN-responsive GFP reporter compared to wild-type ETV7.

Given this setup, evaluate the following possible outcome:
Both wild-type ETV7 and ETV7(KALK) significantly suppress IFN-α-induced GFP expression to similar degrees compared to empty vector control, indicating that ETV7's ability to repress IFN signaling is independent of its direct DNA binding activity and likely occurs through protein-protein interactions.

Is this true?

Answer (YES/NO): NO